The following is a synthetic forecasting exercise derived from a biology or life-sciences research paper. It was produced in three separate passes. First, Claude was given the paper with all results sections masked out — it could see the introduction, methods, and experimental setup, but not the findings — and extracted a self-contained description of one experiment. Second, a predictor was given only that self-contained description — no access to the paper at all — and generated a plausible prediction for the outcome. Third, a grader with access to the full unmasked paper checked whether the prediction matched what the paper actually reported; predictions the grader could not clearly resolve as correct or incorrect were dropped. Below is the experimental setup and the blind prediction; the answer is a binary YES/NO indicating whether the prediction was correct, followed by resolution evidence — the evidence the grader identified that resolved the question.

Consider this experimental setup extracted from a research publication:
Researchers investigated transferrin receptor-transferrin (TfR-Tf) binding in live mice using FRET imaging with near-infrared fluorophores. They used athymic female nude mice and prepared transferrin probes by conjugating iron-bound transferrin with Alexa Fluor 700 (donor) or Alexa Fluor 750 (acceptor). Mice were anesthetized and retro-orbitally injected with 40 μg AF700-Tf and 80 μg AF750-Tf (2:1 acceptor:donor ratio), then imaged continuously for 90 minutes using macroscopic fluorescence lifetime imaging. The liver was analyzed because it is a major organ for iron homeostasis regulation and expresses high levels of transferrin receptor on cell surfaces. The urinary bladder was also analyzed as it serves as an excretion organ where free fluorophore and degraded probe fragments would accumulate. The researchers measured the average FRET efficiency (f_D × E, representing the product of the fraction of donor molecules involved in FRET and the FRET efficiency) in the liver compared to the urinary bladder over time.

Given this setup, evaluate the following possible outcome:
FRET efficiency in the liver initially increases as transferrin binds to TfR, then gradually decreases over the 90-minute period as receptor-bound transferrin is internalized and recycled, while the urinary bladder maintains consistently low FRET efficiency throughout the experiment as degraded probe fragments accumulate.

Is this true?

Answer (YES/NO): NO